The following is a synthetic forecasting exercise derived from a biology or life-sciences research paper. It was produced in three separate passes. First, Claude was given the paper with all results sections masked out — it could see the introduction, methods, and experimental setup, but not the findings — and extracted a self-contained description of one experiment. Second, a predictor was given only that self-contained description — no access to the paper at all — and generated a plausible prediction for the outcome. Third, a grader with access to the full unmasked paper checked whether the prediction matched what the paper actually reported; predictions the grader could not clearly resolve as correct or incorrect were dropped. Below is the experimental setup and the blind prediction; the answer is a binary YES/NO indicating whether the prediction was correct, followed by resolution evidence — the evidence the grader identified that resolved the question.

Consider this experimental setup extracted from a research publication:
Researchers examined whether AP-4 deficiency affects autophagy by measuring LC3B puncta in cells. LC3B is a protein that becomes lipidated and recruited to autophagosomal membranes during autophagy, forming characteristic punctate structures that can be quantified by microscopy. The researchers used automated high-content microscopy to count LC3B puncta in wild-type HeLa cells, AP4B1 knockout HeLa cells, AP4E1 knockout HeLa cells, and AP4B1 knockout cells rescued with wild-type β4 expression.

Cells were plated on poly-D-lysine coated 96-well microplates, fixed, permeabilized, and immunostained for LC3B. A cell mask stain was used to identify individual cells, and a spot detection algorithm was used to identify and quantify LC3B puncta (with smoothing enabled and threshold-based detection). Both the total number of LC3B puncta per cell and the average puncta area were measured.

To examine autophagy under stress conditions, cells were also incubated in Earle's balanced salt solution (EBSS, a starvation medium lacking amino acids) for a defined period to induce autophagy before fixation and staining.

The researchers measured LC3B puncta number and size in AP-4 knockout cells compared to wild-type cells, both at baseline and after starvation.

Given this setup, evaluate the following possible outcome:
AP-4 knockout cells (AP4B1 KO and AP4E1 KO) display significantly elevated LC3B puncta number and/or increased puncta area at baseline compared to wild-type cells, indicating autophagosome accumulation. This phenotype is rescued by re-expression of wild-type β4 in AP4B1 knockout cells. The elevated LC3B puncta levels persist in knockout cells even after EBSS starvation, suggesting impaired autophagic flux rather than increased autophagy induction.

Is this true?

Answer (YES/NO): NO